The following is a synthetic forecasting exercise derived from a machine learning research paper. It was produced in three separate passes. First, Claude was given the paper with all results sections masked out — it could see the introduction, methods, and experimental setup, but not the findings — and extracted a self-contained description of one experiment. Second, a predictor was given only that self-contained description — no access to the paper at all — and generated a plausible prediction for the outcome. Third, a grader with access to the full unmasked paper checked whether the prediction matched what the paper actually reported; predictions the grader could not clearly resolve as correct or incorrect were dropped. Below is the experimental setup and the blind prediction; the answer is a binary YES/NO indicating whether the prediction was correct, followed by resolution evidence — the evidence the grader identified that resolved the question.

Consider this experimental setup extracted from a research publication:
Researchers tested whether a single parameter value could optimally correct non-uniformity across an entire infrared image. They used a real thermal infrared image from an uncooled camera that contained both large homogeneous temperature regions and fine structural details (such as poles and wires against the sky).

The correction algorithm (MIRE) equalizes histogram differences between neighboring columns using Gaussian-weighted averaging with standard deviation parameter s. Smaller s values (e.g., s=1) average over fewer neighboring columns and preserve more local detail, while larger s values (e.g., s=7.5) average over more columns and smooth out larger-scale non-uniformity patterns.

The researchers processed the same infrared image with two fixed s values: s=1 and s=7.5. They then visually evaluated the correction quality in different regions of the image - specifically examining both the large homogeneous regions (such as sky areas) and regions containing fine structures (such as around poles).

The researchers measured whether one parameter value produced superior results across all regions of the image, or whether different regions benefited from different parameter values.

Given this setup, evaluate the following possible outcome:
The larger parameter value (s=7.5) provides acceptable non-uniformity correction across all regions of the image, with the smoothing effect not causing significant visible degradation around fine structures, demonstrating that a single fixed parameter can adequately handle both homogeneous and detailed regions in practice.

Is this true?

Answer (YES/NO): NO